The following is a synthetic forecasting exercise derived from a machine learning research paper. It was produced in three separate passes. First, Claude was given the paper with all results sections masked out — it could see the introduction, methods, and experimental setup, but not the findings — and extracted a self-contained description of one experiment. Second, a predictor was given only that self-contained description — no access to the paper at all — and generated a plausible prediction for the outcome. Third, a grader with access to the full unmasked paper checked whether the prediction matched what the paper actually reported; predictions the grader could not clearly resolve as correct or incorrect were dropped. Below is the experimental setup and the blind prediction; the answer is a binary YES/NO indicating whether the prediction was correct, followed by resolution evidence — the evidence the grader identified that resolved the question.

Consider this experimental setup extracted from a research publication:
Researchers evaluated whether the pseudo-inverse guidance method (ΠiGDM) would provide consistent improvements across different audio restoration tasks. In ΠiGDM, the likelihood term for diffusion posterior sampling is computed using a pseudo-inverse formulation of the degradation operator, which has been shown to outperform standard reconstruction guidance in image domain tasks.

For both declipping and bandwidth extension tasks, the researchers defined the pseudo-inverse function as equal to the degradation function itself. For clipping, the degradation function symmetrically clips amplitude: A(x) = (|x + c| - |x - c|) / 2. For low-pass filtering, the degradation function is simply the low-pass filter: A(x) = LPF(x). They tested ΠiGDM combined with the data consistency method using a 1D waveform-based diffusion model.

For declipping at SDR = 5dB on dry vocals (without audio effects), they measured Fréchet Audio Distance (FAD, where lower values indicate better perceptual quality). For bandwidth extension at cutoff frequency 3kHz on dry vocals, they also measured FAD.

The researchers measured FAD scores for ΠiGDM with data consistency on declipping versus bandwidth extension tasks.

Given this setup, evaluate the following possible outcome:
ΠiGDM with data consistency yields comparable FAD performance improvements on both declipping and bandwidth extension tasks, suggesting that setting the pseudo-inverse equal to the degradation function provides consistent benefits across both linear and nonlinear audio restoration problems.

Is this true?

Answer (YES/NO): NO